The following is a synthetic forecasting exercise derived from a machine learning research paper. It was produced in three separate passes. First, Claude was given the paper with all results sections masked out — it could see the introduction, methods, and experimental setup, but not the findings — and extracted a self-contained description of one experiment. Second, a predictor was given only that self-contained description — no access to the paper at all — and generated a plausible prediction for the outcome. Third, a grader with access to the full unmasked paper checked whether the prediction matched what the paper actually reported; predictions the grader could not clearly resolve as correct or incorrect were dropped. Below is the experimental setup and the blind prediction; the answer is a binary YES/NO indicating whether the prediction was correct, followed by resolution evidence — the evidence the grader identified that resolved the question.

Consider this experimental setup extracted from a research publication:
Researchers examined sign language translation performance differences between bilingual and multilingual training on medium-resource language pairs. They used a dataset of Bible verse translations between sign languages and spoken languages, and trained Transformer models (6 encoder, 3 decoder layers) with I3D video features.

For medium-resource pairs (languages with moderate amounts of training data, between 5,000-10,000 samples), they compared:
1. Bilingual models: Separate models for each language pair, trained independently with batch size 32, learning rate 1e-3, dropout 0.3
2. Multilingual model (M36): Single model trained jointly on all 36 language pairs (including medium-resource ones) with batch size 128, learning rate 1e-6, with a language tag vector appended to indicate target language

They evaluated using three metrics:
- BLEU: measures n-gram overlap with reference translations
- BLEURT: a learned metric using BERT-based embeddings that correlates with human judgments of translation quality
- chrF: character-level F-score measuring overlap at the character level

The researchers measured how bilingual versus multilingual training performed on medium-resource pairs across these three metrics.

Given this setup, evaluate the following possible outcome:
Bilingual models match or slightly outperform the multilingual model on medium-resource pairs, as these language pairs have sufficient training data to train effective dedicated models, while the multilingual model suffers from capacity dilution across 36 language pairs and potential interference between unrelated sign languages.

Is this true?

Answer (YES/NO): NO